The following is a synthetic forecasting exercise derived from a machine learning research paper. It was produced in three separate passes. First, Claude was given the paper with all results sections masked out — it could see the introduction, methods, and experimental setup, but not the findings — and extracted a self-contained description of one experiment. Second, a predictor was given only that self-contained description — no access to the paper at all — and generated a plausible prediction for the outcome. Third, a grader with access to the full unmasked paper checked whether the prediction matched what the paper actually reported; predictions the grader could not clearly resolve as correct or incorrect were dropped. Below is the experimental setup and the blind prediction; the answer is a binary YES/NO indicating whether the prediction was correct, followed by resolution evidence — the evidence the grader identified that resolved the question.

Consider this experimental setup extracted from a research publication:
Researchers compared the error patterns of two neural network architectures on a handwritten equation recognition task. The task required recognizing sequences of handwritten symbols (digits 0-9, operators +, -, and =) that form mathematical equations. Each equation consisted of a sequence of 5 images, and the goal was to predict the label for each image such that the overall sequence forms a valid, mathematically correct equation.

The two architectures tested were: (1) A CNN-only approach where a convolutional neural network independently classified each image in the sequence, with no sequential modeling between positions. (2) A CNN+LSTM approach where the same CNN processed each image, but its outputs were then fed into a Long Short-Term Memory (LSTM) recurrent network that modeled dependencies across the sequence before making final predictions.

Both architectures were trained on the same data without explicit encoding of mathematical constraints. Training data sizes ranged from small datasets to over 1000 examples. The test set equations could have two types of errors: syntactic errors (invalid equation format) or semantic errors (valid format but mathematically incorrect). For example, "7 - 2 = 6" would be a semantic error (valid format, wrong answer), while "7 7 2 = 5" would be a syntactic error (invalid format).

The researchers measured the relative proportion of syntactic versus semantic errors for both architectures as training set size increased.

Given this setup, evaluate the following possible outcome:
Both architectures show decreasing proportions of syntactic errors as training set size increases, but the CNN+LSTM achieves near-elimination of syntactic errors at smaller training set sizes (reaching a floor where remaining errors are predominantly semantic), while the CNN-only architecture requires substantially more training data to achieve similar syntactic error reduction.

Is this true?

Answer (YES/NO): YES